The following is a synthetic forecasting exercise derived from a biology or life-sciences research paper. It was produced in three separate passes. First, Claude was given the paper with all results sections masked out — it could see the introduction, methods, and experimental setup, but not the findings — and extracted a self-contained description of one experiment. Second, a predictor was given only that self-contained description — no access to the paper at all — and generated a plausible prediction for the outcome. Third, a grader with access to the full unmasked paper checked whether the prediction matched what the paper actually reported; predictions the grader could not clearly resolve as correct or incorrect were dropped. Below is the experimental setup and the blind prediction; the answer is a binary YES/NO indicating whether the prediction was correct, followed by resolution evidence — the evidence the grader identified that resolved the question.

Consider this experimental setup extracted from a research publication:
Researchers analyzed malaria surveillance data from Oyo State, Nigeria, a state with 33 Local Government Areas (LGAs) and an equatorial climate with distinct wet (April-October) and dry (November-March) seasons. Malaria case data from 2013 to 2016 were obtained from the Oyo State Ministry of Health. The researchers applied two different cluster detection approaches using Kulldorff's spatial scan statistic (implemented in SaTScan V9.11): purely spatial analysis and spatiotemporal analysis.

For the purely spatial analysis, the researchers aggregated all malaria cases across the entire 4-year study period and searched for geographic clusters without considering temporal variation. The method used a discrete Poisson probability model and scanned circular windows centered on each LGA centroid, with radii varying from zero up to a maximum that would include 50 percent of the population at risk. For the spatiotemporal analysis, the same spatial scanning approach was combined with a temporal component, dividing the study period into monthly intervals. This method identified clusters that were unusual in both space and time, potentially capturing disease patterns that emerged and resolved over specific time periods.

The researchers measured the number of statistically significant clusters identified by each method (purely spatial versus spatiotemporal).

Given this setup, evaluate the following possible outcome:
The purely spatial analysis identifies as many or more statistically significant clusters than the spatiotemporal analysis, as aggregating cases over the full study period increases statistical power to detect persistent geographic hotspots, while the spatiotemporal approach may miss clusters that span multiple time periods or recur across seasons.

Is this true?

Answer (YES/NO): YES